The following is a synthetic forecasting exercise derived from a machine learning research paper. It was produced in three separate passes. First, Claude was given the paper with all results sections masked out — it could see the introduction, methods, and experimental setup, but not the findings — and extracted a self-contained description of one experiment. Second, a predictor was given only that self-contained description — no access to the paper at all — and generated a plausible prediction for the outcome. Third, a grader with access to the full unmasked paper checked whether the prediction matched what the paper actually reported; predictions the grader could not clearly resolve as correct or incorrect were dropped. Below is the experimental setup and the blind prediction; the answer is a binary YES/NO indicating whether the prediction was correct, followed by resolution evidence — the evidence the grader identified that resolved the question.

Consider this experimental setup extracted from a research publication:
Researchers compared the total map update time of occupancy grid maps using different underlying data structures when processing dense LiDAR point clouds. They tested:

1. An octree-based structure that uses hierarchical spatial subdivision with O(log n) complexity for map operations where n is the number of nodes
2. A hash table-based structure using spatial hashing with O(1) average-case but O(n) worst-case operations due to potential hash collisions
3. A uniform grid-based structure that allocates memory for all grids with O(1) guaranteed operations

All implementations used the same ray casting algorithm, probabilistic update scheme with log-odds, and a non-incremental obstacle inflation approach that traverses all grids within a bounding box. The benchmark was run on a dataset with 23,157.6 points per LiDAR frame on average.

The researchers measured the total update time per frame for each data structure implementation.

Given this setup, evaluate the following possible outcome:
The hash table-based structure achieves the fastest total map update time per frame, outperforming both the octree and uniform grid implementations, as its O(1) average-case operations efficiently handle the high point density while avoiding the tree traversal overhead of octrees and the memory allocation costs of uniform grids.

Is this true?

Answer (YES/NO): NO